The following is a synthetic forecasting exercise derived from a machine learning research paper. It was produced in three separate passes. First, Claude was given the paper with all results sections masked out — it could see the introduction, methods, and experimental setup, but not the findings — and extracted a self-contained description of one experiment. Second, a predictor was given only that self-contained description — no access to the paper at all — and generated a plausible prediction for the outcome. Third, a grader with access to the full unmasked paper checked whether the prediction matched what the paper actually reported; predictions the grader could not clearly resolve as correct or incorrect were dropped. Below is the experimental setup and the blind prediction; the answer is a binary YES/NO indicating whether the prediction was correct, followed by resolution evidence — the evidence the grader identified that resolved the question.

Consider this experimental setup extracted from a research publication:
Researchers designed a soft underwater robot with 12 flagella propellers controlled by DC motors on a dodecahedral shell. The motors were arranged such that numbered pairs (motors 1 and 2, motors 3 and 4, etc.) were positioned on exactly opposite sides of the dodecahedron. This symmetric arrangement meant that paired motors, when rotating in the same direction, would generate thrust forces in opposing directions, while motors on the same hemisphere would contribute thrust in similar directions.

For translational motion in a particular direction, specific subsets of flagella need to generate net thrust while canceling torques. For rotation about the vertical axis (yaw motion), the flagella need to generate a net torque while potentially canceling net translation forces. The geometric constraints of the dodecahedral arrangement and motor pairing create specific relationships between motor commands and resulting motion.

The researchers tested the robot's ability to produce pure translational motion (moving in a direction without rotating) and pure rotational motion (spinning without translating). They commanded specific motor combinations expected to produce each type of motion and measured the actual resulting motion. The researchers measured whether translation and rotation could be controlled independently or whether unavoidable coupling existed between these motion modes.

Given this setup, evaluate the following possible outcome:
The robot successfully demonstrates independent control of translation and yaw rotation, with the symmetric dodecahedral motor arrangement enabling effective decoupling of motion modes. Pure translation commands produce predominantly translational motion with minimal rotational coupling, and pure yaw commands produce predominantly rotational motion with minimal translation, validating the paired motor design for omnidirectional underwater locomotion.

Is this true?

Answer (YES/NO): NO